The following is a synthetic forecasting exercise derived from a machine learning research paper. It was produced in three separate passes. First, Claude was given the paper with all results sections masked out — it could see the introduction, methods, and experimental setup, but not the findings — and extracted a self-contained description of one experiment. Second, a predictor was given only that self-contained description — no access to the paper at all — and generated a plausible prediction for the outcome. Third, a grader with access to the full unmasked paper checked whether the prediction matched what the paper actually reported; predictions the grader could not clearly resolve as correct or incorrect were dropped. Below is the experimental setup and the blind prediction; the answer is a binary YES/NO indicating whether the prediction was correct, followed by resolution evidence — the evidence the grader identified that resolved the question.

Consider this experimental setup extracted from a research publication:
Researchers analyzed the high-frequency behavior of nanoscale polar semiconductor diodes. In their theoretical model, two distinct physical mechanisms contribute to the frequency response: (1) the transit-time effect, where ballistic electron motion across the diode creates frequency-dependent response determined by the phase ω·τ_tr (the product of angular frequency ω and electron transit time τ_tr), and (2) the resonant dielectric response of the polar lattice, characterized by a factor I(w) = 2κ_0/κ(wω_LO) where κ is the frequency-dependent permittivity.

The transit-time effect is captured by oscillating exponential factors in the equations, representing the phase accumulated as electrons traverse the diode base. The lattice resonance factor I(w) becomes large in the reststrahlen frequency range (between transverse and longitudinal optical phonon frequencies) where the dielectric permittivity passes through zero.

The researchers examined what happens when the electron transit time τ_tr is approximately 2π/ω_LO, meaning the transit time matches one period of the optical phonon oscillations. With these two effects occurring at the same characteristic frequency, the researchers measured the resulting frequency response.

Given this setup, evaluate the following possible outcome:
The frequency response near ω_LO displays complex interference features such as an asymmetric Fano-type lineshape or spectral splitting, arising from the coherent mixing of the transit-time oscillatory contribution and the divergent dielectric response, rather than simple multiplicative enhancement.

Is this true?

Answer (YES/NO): YES